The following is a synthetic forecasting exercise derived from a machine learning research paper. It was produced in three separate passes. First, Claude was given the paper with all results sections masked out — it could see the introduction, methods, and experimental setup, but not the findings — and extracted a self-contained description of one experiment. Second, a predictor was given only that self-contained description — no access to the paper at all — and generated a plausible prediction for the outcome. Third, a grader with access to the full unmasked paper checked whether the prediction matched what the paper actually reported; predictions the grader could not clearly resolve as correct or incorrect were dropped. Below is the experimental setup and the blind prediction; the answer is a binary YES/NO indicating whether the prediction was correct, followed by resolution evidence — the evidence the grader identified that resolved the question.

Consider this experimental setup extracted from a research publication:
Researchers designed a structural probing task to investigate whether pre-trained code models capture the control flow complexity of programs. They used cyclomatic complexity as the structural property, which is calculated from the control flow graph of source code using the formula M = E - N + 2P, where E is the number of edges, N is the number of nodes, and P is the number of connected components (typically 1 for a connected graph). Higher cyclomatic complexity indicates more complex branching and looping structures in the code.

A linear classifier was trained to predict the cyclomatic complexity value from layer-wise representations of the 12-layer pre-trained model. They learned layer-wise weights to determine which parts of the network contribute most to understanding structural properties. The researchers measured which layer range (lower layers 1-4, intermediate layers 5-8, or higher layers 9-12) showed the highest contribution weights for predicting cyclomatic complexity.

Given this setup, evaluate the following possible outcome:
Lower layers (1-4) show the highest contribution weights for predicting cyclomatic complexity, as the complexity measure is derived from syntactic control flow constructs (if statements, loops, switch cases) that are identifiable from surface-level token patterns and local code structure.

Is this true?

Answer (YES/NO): NO